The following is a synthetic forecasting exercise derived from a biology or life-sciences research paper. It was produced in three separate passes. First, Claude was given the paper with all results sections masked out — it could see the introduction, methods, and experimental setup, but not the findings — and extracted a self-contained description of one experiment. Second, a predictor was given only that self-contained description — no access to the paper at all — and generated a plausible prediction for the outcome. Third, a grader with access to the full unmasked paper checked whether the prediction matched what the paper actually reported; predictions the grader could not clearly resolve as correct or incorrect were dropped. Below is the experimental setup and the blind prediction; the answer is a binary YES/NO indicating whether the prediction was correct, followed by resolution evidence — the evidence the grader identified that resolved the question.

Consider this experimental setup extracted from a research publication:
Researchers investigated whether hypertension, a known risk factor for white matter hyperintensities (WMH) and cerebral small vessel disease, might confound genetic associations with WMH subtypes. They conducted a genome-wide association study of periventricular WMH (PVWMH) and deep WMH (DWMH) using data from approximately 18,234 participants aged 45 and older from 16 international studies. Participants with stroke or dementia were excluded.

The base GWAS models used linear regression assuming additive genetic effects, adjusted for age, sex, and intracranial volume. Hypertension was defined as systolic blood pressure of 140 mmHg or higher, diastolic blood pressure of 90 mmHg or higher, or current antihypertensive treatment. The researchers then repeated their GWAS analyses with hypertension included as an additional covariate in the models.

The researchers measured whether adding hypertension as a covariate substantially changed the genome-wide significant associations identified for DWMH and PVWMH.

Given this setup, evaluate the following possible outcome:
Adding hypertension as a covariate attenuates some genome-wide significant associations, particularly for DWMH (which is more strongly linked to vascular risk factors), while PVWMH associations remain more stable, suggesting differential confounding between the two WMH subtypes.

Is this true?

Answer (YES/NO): NO